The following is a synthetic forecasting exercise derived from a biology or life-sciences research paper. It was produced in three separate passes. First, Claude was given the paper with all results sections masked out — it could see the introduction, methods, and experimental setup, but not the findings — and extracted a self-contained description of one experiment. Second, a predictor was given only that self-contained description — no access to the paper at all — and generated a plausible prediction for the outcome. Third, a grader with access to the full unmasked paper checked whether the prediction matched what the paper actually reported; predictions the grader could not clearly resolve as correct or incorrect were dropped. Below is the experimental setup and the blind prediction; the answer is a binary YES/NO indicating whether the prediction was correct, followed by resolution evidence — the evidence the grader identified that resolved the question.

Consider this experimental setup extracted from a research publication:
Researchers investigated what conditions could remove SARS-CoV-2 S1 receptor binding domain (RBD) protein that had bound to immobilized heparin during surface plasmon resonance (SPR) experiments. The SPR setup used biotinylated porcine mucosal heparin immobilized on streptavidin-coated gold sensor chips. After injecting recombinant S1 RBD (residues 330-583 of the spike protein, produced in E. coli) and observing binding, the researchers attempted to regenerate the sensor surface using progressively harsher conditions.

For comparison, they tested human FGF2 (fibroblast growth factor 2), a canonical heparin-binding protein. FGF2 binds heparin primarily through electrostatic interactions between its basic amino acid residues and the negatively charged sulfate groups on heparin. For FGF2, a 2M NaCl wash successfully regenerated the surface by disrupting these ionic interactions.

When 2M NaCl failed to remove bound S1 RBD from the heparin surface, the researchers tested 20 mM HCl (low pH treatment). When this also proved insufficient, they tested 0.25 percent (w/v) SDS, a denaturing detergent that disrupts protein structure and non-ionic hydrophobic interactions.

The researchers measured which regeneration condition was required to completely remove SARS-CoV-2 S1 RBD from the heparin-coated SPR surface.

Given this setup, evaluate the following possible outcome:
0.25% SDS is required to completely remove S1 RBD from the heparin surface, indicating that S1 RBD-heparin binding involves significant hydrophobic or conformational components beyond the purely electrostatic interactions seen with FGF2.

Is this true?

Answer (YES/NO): YES